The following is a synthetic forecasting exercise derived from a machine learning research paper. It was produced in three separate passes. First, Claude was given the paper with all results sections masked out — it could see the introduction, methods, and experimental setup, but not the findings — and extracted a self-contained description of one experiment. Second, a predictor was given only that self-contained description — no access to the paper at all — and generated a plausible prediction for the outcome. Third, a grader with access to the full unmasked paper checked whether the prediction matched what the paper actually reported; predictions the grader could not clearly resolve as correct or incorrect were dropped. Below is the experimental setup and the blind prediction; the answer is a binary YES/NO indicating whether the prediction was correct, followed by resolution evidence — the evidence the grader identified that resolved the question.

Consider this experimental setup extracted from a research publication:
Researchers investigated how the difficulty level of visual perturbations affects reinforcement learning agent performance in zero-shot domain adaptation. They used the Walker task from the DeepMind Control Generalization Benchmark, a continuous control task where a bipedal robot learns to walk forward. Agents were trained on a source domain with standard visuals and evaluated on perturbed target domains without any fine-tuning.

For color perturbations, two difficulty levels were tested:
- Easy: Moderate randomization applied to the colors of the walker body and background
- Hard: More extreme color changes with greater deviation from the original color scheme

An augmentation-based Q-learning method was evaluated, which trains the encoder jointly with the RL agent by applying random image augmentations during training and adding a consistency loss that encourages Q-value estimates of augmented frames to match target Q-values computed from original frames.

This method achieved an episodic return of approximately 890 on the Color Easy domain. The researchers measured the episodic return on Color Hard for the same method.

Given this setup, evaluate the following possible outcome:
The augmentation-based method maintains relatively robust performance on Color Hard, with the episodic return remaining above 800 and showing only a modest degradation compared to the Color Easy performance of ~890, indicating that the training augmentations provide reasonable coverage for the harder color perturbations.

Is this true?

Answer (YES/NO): YES